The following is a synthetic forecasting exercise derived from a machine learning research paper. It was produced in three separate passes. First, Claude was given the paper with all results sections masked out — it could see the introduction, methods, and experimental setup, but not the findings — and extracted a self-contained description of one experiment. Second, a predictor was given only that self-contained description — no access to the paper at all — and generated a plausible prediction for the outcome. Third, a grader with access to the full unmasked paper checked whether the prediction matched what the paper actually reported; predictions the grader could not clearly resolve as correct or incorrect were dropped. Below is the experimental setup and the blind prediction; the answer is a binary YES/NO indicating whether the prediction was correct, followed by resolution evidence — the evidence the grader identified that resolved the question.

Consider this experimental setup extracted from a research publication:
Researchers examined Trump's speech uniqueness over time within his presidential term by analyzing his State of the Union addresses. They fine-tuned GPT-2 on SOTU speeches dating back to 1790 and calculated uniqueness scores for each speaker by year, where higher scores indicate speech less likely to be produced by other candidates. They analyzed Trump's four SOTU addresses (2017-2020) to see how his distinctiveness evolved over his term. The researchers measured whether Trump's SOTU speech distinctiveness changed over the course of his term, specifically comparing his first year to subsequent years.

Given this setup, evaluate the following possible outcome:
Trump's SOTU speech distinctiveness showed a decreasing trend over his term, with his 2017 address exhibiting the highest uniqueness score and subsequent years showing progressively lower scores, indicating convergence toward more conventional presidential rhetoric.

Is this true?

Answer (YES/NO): NO